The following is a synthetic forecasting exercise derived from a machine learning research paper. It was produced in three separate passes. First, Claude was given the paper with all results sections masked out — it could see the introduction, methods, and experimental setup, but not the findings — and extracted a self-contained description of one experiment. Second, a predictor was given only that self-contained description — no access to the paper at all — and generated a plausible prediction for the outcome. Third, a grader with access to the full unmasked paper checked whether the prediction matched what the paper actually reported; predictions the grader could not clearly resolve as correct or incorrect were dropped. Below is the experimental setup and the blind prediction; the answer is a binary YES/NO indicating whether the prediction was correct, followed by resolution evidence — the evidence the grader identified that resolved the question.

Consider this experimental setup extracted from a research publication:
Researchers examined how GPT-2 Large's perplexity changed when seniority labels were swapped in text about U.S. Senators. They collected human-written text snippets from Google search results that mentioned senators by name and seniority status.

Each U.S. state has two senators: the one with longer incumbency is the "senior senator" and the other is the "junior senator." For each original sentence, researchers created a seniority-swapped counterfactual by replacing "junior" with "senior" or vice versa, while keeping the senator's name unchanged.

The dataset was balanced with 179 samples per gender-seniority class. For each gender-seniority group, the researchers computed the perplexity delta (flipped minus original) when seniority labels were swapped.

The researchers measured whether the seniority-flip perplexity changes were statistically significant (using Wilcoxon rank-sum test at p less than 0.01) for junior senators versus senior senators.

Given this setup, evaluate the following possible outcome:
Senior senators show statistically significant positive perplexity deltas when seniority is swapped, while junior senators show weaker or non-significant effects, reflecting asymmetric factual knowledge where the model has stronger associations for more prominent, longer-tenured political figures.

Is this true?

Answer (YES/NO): YES